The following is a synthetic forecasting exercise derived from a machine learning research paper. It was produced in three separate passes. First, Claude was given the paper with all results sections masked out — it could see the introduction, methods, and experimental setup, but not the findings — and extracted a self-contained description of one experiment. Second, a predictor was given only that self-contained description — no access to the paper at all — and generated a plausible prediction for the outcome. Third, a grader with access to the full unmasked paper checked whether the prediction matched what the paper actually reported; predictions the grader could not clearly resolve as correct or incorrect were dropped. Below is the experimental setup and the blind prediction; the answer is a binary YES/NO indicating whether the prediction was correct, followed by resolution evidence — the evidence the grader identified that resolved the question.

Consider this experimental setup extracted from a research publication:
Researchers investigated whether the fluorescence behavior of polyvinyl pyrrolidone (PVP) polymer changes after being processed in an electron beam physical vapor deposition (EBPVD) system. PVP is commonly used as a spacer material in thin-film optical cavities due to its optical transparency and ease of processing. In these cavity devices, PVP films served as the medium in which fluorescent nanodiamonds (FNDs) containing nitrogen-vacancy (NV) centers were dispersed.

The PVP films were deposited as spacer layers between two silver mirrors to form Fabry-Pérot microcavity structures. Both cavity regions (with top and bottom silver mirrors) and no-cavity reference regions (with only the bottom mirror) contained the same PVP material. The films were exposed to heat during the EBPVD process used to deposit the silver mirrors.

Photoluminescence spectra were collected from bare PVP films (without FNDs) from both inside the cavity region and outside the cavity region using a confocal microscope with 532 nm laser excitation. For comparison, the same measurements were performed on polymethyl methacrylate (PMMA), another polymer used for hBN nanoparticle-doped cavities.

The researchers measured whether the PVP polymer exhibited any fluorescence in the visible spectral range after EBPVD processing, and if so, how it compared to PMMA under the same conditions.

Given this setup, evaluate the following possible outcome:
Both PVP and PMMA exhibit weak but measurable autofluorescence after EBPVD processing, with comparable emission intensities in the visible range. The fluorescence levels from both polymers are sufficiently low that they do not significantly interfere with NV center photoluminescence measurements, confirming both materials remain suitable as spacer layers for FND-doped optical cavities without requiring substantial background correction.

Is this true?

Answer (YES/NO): NO